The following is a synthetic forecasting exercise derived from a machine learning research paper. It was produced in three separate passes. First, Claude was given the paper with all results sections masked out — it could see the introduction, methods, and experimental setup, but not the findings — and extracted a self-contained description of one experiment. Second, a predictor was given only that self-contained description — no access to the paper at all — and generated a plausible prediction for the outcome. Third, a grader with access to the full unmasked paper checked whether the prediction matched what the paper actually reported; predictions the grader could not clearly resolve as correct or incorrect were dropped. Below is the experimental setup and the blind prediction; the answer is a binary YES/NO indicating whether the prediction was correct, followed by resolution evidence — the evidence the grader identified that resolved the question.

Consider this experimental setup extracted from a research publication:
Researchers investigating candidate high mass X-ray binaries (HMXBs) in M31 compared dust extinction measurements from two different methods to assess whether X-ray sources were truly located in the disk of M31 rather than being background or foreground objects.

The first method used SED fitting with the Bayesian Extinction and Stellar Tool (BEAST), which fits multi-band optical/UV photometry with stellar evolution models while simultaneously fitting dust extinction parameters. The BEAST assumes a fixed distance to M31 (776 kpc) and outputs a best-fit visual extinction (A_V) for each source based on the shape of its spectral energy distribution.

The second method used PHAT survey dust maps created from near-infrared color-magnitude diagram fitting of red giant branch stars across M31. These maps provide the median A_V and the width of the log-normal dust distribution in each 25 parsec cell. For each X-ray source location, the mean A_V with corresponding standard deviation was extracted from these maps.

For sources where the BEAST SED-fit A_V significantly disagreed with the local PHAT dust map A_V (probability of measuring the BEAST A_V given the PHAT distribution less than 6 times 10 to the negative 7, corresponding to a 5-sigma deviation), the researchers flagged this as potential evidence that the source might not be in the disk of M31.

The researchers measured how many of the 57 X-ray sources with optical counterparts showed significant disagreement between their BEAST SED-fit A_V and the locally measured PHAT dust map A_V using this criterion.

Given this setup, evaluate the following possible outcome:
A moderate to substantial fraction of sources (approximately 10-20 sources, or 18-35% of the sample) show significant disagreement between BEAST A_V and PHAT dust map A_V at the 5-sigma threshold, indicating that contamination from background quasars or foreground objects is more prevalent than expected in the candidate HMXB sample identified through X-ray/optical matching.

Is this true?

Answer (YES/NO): NO